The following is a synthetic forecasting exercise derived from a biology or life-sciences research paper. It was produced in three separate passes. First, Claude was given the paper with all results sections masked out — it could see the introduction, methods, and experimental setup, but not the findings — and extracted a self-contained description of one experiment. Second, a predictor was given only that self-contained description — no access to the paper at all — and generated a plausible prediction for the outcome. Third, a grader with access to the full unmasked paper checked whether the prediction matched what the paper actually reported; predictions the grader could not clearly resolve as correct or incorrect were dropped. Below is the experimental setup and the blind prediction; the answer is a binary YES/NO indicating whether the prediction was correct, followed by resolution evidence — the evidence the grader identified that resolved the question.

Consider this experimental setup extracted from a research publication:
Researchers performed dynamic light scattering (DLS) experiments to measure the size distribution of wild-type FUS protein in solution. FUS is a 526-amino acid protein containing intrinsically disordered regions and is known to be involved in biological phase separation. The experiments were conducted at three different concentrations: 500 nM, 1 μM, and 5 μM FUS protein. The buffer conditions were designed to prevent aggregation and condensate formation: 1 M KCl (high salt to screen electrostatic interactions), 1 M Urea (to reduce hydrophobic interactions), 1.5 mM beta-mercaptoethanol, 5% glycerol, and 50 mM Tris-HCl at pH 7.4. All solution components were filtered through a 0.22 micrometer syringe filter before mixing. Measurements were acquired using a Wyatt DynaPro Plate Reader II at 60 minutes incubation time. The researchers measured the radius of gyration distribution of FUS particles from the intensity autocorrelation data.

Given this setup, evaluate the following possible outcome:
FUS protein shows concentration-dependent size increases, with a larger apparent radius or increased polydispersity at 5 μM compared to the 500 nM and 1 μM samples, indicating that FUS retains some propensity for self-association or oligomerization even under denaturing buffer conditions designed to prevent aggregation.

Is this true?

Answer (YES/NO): NO